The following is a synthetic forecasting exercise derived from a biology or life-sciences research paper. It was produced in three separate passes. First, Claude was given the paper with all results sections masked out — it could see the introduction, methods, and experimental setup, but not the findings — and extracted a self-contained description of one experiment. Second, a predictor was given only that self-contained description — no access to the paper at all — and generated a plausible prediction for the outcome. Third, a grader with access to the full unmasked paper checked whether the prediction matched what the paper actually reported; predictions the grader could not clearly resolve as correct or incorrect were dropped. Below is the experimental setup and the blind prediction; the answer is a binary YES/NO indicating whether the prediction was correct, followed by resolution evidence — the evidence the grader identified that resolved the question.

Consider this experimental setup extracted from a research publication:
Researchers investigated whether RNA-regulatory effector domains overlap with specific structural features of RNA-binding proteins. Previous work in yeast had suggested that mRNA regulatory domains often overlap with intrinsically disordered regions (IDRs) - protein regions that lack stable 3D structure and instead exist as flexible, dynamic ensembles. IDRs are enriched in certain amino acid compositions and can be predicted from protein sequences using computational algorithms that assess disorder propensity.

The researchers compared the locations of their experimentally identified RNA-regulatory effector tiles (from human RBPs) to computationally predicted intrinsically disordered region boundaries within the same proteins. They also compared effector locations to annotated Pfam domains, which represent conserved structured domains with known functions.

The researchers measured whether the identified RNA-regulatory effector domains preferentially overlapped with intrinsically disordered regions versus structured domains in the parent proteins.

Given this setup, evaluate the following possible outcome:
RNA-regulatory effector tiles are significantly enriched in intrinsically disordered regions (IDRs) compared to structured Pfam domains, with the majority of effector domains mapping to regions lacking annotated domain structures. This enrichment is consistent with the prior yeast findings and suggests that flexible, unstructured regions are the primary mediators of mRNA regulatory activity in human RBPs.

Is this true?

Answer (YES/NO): YES